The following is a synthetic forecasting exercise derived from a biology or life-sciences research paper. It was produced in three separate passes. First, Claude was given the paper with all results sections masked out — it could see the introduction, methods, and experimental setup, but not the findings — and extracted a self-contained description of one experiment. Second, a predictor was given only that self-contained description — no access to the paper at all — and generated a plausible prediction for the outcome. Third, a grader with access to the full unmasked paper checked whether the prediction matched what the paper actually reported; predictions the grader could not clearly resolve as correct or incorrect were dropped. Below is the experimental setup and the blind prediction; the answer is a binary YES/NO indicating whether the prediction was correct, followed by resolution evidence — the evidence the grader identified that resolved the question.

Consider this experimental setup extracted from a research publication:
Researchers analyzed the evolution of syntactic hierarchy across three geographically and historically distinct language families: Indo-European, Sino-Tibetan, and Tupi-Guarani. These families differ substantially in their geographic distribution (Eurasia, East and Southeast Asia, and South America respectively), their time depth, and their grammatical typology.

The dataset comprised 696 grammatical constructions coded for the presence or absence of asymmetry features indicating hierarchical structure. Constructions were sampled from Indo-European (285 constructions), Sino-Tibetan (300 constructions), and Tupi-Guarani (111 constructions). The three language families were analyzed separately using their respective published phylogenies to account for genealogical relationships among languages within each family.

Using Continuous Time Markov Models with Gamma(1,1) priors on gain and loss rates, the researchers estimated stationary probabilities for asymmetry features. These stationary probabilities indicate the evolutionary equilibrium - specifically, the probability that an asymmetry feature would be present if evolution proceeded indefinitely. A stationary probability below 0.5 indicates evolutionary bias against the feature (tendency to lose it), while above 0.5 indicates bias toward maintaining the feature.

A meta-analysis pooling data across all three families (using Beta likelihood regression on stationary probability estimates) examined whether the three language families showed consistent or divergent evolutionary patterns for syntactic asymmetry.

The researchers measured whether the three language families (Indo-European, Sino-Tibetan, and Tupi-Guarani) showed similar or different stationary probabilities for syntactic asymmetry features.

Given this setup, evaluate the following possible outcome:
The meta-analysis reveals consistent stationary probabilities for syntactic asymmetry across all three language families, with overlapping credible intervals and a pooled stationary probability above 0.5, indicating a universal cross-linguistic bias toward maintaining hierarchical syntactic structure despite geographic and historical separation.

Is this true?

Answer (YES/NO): NO